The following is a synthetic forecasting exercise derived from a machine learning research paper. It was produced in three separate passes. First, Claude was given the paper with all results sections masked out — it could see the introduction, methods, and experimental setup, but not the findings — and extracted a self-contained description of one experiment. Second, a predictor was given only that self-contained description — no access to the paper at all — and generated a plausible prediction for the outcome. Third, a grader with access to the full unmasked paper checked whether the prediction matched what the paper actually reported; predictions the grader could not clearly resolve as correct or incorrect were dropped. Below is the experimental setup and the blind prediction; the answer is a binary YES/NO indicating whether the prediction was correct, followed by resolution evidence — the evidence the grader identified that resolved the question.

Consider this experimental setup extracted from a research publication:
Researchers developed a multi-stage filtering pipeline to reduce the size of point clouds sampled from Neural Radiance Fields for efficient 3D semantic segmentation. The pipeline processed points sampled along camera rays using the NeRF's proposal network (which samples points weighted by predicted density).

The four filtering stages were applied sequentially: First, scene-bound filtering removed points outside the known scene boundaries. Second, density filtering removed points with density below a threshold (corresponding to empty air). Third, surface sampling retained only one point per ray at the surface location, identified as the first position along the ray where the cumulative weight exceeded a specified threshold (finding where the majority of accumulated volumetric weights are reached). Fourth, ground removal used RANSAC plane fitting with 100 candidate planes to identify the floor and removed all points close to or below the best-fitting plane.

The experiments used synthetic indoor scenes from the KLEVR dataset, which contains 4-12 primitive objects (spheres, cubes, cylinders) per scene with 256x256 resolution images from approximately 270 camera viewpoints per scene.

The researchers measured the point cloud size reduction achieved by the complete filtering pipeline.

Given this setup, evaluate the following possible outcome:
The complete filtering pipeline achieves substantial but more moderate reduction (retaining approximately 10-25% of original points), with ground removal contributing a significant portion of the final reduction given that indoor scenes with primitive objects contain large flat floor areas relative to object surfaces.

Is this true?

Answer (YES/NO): NO